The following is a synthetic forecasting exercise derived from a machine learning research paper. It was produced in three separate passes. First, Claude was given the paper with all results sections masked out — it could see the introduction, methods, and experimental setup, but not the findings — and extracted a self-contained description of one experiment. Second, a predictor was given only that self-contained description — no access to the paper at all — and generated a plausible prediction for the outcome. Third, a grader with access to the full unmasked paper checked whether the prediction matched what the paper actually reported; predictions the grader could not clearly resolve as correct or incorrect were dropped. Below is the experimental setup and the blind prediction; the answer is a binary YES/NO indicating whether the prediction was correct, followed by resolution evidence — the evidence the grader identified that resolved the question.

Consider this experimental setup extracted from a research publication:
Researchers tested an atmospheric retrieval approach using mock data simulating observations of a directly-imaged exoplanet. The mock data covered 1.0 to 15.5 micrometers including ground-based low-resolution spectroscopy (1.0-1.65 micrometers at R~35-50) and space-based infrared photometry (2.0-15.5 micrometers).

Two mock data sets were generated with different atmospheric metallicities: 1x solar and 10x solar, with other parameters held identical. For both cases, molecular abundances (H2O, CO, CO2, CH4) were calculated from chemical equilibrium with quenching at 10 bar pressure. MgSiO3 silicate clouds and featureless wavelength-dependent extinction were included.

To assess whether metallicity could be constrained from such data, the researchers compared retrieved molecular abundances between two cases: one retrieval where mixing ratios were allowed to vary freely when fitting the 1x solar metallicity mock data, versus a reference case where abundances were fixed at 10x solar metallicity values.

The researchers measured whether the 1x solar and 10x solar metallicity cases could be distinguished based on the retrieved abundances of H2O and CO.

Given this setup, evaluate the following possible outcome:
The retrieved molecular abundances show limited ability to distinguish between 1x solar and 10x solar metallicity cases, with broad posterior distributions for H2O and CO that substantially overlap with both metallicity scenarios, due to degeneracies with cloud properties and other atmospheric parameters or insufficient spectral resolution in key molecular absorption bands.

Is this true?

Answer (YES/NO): NO